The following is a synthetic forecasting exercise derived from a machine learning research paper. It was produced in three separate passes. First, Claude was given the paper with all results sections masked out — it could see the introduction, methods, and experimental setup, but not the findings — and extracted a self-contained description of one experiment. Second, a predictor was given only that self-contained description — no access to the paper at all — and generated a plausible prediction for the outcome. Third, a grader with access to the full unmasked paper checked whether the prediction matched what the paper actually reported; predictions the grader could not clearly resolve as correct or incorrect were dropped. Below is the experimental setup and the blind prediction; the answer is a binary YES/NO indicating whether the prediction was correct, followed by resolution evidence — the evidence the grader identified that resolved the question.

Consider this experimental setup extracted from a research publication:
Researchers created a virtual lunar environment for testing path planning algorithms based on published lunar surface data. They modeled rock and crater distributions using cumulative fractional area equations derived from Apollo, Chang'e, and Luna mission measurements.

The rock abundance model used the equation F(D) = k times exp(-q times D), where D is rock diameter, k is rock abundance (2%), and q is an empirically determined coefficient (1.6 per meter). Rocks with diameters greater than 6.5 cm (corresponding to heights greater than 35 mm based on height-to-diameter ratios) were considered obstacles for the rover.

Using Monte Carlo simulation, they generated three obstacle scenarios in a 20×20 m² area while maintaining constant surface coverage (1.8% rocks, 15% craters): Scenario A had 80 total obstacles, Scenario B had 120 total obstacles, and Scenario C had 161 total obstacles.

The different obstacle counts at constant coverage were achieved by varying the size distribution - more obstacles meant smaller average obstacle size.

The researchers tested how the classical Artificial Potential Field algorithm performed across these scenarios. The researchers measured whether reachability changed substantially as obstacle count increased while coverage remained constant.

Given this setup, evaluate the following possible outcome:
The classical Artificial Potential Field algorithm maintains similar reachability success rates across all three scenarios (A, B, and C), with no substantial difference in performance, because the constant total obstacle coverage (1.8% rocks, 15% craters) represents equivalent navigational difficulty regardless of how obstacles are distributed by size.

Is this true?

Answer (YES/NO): NO